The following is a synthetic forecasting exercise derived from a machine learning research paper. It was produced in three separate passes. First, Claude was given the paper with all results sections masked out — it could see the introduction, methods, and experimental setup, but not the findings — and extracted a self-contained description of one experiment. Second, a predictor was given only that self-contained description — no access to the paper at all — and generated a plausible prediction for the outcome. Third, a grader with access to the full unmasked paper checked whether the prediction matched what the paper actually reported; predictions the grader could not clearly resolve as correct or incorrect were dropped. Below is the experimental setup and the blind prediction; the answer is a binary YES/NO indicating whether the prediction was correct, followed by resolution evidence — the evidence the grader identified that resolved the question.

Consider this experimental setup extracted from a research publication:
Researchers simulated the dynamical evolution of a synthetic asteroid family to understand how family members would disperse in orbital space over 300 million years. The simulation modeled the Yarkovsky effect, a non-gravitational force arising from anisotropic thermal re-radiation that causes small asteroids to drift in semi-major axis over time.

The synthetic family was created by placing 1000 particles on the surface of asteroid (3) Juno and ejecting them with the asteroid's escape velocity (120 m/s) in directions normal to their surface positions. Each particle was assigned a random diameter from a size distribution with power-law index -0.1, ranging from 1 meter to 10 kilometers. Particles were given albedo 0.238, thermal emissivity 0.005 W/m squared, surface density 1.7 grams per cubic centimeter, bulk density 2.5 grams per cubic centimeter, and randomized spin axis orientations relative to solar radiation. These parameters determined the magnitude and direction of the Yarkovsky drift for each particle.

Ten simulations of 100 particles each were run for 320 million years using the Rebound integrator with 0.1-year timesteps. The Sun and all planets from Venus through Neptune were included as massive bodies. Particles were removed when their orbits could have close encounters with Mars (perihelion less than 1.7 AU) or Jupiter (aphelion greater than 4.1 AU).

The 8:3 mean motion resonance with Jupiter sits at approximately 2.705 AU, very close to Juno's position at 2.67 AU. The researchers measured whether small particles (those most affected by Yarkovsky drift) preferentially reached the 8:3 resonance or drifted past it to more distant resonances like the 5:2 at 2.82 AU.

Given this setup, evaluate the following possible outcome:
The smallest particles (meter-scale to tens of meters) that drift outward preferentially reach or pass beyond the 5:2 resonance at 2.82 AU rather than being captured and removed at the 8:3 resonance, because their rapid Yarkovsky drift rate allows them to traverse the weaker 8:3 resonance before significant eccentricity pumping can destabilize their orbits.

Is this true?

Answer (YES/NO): YES